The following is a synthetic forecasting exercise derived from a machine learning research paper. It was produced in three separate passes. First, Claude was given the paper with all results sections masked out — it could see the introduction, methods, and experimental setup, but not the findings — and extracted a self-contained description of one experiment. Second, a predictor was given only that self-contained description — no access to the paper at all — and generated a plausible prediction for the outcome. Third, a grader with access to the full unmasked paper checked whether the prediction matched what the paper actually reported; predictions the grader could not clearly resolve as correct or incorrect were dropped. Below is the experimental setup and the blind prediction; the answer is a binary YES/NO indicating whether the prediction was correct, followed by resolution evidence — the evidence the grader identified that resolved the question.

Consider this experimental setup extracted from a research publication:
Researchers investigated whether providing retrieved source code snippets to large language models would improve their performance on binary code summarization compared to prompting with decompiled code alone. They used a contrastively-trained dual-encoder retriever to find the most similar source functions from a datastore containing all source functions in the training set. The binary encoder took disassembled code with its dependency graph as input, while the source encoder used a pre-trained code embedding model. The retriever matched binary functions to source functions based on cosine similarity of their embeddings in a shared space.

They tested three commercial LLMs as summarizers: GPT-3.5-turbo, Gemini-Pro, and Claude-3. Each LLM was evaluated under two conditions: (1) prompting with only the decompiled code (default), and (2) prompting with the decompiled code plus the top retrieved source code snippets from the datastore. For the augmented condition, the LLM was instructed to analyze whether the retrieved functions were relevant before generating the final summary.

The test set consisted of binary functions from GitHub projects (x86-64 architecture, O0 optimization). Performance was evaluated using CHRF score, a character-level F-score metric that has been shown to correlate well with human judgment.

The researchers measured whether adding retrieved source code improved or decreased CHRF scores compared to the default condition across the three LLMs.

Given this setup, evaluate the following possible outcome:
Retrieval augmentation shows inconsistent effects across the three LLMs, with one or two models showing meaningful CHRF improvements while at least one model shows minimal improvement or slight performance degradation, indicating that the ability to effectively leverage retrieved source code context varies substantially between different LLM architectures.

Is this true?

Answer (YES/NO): YES